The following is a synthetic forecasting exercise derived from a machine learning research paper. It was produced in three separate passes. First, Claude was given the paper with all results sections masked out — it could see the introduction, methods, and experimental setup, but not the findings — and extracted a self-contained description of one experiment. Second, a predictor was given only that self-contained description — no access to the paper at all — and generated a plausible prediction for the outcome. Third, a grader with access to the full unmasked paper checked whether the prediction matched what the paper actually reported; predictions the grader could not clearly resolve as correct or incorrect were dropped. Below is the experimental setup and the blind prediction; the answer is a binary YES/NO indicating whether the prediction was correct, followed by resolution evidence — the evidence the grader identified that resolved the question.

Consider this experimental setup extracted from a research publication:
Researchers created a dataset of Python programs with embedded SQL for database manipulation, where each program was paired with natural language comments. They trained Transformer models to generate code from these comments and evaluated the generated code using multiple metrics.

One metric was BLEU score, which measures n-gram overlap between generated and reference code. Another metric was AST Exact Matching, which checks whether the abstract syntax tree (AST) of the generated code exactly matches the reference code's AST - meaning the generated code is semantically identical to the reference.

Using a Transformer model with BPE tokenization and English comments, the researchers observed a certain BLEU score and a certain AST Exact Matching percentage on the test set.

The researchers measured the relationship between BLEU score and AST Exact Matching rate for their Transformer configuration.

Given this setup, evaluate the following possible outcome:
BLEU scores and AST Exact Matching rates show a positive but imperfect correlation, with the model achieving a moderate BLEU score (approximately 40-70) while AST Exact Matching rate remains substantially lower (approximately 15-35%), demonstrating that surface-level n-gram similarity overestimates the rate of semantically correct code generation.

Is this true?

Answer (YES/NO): NO